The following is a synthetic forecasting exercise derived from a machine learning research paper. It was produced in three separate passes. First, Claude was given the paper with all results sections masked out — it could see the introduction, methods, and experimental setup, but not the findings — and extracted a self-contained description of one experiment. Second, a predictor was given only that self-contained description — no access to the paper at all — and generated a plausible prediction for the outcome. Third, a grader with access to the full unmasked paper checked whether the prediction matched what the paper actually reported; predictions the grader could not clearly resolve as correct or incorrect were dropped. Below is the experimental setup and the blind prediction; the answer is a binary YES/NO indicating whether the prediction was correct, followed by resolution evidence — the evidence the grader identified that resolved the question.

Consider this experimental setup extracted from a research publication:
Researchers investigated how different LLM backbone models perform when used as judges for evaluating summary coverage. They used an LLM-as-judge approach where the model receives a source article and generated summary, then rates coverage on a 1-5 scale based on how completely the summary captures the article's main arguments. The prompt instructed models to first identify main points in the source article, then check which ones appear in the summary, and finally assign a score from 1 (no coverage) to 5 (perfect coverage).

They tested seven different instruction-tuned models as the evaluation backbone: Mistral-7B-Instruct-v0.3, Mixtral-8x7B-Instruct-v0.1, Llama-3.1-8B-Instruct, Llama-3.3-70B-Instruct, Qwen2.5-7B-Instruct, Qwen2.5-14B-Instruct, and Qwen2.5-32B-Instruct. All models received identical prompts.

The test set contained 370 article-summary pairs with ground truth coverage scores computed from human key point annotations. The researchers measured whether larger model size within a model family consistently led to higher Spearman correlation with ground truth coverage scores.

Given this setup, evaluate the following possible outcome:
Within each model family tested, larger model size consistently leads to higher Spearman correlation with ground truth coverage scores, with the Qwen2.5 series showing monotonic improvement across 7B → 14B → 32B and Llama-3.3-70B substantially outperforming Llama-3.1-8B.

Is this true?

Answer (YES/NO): NO